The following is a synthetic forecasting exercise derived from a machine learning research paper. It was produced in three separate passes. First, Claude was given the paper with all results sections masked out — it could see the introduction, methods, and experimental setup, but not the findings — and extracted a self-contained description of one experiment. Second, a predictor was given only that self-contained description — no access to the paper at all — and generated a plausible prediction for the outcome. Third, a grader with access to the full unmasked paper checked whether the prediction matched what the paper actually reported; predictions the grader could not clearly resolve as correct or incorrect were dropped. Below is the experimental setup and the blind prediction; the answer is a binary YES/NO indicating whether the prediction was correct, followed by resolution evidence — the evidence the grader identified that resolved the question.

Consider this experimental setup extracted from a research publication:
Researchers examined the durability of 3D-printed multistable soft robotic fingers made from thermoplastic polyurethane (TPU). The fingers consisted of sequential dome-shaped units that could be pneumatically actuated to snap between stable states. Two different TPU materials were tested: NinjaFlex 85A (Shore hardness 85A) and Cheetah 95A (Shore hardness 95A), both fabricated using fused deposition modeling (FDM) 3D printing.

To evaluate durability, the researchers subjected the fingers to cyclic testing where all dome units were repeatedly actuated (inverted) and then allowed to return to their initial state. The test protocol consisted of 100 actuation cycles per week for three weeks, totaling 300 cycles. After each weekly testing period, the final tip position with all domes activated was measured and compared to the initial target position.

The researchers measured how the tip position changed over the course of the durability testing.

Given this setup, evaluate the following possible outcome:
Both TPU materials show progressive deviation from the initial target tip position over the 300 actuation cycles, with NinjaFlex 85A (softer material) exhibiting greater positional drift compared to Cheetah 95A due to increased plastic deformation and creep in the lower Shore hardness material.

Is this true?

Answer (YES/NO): NO